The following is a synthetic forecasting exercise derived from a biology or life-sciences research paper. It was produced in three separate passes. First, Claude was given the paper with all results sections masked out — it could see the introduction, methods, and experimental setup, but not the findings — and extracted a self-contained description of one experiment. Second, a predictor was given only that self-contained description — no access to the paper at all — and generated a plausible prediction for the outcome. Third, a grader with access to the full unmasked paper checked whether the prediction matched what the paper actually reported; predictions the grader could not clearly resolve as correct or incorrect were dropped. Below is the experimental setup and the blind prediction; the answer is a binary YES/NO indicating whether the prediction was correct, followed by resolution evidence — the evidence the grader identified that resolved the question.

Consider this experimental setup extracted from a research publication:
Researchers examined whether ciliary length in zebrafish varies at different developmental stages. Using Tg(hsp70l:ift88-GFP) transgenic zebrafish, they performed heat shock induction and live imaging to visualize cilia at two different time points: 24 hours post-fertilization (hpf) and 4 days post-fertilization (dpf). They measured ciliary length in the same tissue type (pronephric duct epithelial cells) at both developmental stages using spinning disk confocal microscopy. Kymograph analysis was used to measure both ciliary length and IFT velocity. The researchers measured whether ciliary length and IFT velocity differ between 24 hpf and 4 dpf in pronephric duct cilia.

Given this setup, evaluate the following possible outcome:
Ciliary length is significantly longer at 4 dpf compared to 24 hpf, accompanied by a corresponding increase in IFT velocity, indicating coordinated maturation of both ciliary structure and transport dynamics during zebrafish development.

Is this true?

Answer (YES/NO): NO